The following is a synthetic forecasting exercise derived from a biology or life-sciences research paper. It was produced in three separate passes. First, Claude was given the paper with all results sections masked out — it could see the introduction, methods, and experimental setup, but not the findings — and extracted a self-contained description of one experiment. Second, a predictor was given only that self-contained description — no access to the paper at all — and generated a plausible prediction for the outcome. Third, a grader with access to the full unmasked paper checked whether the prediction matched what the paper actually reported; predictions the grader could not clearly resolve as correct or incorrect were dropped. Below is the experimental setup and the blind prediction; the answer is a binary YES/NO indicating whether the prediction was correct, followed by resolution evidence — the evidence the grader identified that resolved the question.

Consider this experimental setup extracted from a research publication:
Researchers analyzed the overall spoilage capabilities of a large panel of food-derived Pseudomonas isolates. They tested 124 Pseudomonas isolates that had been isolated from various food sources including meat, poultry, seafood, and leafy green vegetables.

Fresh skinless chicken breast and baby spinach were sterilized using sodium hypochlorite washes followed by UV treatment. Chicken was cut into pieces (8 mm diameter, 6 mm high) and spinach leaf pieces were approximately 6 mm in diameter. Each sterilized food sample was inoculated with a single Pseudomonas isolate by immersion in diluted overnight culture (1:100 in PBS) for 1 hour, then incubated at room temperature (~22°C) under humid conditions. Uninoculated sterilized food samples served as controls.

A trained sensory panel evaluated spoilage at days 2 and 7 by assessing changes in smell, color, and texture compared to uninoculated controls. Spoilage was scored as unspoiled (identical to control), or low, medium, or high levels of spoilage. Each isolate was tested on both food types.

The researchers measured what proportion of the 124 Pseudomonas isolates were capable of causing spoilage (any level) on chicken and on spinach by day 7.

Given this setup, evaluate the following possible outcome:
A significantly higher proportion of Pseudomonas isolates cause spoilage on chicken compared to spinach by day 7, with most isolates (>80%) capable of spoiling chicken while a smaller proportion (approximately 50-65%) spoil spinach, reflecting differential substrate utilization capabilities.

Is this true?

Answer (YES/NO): NO